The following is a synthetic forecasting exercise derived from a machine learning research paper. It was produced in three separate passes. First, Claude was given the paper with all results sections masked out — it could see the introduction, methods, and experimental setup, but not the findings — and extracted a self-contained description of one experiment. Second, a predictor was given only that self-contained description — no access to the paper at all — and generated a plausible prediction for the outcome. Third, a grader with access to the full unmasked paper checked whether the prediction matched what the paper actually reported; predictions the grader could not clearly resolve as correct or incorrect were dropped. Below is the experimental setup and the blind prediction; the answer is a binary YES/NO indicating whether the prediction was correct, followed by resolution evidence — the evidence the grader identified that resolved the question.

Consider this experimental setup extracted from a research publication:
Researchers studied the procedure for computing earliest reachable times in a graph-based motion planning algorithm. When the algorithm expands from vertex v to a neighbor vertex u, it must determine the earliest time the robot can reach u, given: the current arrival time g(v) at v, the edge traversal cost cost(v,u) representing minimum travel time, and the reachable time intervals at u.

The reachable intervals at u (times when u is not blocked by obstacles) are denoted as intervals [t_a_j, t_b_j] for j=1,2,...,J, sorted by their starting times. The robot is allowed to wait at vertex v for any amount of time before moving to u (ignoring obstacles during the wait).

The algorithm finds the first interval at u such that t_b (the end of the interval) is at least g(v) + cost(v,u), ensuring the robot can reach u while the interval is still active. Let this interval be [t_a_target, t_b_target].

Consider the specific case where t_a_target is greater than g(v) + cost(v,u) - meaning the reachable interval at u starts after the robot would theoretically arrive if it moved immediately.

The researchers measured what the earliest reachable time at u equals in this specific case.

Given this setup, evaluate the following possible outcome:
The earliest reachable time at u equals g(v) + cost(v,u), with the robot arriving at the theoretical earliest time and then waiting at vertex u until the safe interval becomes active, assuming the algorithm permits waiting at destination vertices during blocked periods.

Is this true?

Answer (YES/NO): NO